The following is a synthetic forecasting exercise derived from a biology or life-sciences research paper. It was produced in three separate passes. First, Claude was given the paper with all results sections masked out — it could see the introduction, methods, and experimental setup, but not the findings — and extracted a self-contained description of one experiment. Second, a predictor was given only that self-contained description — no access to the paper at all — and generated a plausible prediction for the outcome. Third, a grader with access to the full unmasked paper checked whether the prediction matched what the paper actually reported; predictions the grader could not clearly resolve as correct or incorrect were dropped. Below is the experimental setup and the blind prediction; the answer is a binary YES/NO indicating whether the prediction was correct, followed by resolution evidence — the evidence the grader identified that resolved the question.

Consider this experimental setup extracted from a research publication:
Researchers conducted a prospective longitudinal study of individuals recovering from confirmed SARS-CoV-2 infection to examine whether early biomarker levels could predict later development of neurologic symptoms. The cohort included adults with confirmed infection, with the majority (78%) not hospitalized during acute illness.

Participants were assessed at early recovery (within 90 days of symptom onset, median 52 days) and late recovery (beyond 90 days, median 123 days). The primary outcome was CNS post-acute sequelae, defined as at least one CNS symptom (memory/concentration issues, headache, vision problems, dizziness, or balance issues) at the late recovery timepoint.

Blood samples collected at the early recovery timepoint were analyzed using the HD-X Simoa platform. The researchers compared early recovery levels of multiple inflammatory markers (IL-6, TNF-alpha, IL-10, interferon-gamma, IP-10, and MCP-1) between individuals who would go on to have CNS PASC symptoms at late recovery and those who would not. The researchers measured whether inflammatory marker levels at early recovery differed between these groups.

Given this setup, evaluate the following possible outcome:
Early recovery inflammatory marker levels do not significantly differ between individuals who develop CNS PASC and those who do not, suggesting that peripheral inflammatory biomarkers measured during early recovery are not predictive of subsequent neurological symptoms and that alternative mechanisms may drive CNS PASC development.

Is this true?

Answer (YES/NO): NO